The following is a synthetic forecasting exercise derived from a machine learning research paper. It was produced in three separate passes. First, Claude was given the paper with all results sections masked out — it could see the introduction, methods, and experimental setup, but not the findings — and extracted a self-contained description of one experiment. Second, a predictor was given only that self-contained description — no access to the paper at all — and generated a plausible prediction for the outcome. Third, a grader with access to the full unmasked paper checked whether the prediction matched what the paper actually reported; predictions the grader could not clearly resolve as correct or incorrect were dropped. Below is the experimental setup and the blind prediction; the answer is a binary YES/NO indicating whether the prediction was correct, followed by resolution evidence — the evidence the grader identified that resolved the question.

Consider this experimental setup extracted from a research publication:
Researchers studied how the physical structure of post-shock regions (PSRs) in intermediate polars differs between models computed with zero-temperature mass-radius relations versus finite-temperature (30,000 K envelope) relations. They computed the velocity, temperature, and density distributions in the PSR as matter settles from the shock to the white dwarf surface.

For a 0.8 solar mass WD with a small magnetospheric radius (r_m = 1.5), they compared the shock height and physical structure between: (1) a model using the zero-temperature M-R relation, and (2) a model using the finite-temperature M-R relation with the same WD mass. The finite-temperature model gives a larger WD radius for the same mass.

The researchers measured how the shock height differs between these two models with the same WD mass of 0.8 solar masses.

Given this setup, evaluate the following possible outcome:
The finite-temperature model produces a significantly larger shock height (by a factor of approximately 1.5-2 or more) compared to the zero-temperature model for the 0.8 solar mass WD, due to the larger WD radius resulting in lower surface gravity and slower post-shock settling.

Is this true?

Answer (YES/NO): NO